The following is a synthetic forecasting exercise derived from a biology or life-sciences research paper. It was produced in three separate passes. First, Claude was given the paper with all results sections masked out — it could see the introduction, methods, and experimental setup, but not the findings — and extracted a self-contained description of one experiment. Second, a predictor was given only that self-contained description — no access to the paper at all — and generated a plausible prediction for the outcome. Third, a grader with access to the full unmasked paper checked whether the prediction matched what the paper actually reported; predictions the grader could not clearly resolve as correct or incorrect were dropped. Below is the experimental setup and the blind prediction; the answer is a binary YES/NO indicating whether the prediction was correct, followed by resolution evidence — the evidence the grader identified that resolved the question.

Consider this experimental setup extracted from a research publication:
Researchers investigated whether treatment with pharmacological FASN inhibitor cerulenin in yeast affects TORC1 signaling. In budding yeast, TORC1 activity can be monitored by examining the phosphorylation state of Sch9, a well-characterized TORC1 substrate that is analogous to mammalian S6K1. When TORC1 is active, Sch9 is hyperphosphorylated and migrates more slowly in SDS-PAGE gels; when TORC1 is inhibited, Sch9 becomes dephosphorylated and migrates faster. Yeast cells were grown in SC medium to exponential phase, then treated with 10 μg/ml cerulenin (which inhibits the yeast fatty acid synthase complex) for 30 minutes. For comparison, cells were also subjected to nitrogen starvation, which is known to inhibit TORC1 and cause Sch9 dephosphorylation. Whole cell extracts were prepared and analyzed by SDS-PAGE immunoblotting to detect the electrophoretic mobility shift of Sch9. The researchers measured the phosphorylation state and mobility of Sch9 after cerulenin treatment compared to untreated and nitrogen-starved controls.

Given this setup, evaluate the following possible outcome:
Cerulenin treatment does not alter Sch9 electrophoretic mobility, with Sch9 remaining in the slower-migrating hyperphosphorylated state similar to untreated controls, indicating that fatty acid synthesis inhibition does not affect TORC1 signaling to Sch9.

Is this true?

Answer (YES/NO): NO